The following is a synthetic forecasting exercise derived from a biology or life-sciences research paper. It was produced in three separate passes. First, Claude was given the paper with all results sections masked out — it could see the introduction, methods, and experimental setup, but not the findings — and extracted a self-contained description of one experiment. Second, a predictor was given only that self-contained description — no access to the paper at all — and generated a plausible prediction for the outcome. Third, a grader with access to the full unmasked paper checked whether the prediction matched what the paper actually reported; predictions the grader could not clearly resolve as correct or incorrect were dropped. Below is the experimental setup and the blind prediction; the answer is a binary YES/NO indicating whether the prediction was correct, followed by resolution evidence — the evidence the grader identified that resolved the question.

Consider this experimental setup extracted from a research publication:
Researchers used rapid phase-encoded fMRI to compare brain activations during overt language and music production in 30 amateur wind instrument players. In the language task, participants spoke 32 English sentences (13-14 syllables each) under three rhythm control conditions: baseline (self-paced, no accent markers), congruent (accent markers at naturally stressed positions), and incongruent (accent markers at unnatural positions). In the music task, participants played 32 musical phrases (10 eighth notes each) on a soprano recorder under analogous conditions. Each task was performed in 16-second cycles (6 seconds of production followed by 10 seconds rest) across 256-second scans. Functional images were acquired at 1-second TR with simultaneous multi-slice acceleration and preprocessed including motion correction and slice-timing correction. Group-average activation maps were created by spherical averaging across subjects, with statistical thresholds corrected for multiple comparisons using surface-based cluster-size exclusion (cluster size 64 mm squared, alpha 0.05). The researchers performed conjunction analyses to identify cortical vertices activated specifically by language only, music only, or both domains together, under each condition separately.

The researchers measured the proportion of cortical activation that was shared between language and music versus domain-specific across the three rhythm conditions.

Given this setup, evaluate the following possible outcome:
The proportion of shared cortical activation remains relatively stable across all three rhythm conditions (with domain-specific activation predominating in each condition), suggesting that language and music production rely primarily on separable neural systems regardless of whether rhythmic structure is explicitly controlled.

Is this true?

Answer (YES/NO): NO